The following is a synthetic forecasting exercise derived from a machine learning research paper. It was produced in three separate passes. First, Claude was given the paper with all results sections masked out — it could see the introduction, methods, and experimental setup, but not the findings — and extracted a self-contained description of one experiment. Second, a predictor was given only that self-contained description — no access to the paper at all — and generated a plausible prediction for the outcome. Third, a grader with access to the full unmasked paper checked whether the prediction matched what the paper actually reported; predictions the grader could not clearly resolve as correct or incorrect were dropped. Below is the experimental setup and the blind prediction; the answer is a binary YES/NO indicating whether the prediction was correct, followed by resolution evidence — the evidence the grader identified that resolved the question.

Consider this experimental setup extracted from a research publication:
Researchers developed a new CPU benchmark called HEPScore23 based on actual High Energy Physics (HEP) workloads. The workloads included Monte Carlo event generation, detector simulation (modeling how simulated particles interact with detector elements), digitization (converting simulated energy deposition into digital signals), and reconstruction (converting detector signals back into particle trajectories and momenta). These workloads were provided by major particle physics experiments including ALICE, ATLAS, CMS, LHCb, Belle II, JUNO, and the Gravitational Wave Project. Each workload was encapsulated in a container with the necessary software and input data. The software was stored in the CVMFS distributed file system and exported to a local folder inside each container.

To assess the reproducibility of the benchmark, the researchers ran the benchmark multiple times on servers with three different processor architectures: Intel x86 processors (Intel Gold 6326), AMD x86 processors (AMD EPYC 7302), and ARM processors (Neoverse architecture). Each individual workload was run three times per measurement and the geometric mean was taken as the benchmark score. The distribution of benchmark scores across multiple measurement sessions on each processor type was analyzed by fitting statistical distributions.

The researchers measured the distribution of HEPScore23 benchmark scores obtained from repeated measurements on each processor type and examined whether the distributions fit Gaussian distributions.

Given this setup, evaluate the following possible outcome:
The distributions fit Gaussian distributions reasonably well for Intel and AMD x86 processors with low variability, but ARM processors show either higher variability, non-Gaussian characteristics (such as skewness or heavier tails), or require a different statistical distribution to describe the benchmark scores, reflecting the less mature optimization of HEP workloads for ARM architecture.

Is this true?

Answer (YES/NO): NO